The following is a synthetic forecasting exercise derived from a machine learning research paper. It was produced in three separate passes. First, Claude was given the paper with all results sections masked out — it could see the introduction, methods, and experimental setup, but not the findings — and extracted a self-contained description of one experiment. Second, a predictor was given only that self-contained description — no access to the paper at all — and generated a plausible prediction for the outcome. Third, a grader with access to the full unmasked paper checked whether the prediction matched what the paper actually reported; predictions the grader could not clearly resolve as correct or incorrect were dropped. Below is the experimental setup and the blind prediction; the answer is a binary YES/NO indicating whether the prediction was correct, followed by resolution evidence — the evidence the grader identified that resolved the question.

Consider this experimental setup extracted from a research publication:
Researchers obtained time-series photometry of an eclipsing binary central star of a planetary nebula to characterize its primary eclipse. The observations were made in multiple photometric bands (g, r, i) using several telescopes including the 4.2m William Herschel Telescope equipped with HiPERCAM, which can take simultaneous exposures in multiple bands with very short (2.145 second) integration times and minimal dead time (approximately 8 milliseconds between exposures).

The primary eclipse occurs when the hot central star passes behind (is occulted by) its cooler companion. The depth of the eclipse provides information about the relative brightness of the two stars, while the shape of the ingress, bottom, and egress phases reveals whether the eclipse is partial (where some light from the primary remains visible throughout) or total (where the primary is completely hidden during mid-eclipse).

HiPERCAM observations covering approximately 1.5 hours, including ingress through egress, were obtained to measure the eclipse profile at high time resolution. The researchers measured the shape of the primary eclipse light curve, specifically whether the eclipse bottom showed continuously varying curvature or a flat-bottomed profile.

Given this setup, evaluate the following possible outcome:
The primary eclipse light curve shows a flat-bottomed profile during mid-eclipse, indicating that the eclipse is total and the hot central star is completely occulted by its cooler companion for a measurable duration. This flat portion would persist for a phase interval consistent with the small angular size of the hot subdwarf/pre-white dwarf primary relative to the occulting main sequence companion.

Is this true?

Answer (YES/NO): YES